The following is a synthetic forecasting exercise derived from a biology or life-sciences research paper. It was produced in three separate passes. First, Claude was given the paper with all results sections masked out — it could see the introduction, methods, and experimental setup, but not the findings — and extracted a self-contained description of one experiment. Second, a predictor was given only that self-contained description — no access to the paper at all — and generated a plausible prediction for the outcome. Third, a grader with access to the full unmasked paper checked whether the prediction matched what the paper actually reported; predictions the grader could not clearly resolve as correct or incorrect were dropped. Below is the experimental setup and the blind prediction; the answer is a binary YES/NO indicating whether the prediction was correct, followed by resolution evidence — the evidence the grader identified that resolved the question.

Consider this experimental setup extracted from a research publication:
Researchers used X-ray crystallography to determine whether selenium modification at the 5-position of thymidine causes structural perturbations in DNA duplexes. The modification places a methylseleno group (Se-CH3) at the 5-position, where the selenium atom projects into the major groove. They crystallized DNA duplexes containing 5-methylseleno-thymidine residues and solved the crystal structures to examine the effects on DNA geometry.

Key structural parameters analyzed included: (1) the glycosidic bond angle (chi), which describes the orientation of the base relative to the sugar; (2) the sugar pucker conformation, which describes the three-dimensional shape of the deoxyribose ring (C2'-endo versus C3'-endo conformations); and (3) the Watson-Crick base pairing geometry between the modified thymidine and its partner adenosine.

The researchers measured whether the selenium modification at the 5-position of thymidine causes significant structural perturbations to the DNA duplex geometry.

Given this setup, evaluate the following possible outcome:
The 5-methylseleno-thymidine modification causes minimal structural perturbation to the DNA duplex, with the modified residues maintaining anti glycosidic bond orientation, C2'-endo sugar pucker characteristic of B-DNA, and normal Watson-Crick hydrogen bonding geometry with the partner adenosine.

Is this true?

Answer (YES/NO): YES